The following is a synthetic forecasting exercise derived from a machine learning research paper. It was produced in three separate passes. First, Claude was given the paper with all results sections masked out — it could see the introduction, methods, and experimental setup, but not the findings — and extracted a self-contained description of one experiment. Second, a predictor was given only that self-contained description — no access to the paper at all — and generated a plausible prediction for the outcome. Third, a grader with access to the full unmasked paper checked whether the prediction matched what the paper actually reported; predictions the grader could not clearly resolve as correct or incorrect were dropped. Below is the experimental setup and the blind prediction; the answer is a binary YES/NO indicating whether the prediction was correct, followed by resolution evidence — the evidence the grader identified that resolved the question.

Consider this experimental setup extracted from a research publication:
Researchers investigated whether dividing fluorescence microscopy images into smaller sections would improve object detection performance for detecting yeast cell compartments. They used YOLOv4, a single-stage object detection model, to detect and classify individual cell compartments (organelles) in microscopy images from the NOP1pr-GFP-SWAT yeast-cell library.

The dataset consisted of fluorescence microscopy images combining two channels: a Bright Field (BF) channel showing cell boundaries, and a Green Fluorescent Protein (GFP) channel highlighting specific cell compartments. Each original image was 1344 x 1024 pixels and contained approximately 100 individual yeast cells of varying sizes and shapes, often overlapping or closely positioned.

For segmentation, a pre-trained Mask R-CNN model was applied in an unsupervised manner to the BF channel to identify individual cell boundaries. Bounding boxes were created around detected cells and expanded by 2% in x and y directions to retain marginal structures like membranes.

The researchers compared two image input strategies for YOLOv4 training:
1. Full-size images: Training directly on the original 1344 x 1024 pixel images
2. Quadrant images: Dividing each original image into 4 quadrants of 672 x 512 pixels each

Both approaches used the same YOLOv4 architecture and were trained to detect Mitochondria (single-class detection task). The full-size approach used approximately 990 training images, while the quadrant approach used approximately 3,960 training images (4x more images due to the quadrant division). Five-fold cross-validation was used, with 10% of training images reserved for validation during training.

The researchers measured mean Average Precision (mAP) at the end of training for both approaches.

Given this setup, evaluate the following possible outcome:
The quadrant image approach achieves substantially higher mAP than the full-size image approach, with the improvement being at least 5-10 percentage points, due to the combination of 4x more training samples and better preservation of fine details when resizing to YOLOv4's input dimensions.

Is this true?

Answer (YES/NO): NO